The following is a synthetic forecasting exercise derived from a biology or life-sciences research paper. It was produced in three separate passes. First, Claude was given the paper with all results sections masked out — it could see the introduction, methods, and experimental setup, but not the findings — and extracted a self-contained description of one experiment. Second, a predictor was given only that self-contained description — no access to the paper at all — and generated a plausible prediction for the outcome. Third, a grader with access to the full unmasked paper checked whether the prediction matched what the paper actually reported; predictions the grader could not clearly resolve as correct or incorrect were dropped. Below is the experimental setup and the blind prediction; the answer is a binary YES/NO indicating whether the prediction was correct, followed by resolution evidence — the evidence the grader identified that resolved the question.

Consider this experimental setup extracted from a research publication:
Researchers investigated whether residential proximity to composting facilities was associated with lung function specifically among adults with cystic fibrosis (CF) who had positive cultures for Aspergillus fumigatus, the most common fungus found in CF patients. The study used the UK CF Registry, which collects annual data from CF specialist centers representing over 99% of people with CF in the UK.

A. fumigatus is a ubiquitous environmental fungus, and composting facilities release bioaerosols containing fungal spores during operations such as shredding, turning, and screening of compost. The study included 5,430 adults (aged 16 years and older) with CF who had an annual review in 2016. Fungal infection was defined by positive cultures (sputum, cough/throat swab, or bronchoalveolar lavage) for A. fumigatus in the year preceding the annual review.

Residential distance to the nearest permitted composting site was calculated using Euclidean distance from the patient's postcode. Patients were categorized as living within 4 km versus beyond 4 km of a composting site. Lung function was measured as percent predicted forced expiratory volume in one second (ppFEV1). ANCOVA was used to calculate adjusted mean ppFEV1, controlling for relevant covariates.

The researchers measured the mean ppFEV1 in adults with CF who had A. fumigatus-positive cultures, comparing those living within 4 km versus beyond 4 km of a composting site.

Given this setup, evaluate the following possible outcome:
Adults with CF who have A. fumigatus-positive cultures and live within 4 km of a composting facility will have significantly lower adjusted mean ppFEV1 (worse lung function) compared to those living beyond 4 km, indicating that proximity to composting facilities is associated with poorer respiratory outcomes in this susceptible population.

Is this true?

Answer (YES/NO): YES